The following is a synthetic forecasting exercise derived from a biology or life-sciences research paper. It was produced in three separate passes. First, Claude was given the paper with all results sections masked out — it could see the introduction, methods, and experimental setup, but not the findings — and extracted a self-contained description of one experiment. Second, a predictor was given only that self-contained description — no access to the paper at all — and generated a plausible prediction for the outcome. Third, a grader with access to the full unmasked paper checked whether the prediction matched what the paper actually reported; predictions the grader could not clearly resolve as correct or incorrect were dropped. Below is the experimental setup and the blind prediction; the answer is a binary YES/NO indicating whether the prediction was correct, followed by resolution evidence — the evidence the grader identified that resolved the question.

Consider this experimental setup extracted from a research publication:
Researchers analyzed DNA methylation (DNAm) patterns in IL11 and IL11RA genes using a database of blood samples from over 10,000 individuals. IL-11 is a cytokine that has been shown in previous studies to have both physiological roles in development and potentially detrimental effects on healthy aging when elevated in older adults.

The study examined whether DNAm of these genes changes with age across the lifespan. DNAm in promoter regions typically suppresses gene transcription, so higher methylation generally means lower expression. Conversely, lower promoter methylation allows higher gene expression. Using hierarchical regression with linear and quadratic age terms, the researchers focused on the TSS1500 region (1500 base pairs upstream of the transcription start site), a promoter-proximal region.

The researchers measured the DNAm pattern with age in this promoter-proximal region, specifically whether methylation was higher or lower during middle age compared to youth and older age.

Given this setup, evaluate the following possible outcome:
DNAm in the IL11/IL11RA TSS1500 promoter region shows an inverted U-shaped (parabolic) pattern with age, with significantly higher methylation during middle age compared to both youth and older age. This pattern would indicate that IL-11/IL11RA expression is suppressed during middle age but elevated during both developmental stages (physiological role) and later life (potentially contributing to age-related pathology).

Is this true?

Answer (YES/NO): YES